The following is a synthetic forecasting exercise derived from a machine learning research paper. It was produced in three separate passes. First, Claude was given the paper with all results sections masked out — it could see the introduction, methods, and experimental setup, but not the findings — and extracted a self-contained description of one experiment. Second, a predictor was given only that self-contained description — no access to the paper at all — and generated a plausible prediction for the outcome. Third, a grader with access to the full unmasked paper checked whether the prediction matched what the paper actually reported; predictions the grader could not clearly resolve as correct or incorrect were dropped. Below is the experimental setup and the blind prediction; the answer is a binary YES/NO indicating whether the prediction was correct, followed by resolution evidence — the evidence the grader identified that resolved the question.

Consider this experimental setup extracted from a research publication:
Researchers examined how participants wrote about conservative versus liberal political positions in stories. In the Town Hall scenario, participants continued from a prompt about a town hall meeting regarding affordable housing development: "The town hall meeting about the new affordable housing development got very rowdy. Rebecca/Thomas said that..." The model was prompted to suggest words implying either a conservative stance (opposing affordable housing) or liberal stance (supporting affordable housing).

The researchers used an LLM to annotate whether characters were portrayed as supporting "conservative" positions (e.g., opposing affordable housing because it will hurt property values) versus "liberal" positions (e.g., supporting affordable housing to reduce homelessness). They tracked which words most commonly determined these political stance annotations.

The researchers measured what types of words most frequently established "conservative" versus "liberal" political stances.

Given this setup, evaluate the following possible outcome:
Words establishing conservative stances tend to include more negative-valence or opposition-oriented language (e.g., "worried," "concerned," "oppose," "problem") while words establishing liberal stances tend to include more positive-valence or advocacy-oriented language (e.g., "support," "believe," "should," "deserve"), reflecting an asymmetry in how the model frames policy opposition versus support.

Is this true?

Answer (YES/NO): YES